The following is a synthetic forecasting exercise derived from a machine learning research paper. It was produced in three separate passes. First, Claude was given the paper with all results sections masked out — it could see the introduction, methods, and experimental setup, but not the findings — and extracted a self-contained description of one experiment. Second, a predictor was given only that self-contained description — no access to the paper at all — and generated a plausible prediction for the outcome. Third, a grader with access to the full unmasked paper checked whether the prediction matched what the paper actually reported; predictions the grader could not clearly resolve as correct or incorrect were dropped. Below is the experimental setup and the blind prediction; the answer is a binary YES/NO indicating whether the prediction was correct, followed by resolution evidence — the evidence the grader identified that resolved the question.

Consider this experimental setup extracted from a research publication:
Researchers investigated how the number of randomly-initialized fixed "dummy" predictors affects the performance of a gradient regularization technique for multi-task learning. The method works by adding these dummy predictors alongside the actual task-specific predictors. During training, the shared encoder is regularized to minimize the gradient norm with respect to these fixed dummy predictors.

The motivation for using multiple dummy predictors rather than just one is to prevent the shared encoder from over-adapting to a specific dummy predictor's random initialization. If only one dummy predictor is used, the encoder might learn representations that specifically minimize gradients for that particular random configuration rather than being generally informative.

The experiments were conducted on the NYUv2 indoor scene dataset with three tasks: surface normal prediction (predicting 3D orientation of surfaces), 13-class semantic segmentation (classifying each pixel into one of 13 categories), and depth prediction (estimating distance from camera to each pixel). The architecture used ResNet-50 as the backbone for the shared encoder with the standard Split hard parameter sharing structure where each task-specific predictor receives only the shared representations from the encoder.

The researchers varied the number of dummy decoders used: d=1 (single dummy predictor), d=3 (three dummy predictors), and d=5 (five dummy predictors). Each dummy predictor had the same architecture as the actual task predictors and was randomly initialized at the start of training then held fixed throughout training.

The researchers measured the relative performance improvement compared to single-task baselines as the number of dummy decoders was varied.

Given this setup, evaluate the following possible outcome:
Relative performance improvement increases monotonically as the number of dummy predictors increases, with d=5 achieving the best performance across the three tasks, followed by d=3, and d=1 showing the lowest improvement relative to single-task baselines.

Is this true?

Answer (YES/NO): NO